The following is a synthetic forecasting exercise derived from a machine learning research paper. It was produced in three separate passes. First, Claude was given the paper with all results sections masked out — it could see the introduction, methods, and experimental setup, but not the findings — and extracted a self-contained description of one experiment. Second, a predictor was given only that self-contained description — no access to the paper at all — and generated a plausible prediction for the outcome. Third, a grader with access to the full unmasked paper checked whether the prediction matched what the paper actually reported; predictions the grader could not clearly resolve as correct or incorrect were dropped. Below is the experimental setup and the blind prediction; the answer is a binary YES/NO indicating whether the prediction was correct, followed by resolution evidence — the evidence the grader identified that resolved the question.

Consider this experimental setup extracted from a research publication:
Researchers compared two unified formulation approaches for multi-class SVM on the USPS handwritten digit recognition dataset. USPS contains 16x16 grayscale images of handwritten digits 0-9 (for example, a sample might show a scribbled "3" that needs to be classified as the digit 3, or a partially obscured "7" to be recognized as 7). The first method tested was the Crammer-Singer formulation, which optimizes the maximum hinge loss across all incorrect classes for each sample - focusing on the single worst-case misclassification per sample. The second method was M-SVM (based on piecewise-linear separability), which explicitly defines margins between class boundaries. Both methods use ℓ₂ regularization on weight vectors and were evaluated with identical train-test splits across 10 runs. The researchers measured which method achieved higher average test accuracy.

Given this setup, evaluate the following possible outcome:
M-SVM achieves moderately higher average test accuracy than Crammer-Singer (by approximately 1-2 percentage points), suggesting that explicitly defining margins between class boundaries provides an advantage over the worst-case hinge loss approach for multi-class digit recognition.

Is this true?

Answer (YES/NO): NO